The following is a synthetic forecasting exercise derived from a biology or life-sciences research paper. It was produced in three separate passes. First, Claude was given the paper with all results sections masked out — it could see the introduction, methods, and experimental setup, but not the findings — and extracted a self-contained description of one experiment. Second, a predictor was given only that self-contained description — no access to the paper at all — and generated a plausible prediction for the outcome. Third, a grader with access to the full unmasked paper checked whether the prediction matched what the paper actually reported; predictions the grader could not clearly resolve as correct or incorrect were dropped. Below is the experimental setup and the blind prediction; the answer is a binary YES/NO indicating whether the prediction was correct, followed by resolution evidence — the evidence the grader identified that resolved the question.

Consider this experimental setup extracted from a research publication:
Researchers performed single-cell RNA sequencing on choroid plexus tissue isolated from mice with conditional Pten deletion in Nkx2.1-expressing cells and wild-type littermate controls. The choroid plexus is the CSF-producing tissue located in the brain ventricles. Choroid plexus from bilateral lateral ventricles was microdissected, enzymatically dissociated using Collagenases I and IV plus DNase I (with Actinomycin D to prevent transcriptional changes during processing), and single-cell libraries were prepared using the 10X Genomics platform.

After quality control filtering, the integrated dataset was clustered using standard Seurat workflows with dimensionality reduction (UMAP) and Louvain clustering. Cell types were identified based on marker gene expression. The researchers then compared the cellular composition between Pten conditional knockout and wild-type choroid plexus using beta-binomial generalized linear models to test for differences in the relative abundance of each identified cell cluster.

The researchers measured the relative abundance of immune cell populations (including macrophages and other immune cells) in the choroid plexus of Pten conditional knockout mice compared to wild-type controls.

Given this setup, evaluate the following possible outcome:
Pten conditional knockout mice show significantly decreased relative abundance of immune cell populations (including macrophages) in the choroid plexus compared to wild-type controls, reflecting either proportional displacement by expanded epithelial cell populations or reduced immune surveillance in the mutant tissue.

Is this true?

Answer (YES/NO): NO